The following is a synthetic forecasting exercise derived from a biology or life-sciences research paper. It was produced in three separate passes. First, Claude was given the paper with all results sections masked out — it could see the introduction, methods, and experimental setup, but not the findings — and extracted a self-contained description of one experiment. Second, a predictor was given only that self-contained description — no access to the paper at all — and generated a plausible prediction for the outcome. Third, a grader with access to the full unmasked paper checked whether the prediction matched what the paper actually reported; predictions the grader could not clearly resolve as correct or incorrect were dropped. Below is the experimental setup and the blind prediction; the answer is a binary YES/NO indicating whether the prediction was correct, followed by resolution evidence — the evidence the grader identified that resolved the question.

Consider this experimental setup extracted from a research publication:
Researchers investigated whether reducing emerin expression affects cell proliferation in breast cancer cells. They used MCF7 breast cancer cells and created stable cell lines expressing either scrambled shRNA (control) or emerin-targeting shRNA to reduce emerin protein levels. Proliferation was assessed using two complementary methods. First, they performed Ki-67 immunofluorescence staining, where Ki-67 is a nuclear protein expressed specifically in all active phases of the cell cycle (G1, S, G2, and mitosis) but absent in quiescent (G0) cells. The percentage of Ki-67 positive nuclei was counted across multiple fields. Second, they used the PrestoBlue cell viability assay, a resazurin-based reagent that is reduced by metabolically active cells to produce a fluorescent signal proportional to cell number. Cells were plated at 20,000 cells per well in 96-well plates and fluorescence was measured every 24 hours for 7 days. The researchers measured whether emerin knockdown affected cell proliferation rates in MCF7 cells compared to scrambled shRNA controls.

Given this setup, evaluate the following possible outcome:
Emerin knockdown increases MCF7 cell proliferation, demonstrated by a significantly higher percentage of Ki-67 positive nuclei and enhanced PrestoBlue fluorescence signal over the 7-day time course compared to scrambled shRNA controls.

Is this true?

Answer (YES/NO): YES